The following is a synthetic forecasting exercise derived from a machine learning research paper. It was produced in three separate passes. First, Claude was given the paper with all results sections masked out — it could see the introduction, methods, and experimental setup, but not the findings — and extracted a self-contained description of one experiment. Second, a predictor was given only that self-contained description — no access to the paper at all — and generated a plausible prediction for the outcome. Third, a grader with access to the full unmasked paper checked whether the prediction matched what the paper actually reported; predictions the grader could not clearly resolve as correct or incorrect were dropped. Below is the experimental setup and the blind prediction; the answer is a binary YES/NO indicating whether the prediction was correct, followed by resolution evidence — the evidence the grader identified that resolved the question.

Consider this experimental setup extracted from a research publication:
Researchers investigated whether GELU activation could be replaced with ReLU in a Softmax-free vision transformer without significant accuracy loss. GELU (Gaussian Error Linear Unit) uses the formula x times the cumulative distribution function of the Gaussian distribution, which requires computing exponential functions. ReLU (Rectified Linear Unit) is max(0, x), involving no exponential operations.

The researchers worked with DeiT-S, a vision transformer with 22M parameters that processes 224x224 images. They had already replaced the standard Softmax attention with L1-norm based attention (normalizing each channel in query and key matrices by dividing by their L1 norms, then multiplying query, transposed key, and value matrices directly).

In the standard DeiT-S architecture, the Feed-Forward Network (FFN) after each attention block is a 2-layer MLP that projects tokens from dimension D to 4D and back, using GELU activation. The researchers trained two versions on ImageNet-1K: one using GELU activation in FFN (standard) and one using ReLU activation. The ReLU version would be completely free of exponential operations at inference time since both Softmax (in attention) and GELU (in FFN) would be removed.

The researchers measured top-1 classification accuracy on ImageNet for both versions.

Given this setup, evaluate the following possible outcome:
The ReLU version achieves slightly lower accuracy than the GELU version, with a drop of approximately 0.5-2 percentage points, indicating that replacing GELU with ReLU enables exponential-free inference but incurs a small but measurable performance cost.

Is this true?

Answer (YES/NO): NO